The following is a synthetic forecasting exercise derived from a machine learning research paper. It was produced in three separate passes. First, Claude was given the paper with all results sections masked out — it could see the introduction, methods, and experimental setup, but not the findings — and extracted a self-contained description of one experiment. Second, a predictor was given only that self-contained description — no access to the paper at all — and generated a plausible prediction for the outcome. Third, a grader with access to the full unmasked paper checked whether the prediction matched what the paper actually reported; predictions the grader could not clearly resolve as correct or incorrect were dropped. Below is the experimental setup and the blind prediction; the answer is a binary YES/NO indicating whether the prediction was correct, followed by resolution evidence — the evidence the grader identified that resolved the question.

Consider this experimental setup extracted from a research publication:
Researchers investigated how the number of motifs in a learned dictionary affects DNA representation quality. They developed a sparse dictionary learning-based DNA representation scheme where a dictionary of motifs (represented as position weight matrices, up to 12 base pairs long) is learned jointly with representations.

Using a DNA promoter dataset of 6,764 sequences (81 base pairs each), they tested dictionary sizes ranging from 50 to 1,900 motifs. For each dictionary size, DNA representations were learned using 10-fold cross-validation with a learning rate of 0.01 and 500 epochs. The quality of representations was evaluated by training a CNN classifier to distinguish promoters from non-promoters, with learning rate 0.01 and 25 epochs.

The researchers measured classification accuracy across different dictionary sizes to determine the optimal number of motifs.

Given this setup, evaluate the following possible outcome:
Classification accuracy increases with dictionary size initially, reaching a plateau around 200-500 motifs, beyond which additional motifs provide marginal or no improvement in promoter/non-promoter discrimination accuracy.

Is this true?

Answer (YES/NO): NO